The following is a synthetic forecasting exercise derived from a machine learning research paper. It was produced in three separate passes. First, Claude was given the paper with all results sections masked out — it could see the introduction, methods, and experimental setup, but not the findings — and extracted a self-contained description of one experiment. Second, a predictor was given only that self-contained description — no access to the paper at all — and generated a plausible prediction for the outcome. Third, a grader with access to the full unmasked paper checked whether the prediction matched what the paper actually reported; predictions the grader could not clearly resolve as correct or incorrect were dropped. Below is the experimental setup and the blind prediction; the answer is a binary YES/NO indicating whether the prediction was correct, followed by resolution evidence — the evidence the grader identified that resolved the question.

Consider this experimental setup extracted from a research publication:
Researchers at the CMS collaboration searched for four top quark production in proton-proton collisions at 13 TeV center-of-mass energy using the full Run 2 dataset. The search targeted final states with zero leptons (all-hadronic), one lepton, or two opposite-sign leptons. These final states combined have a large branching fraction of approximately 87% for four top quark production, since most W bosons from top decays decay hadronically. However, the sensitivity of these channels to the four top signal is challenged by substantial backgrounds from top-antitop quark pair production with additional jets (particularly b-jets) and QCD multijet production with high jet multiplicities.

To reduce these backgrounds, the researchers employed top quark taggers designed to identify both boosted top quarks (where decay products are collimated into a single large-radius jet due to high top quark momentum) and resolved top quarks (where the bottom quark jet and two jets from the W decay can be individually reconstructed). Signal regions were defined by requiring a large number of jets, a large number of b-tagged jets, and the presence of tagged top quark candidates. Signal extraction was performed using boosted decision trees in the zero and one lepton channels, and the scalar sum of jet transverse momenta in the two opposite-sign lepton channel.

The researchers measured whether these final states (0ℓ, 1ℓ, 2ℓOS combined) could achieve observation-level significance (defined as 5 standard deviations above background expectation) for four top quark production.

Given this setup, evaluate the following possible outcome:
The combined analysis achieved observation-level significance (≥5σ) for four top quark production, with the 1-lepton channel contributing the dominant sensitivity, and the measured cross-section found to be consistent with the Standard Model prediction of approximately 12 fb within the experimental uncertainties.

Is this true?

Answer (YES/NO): NO